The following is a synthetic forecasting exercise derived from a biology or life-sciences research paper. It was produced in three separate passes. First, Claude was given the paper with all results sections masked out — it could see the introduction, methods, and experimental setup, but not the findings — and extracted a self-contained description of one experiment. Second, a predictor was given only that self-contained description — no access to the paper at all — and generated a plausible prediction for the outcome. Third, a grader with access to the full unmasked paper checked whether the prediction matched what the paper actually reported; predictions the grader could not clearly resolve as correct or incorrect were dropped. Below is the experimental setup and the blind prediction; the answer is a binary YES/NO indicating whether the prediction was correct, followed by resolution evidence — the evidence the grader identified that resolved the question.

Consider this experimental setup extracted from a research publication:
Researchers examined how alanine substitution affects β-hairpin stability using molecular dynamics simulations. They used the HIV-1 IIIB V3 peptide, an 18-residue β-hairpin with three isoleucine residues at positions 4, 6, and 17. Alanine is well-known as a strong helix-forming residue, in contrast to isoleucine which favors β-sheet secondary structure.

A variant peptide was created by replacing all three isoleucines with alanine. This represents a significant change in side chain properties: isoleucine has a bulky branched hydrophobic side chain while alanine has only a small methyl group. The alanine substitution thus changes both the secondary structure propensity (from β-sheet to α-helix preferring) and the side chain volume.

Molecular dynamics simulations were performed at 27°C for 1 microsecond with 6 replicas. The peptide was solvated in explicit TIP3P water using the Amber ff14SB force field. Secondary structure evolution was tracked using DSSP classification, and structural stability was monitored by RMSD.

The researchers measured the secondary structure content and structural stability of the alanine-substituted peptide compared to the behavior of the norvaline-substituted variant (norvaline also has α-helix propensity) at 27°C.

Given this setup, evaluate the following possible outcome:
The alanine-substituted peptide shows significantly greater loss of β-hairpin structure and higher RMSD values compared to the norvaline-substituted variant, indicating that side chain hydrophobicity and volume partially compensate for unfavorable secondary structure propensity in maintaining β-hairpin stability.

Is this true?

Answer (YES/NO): YES